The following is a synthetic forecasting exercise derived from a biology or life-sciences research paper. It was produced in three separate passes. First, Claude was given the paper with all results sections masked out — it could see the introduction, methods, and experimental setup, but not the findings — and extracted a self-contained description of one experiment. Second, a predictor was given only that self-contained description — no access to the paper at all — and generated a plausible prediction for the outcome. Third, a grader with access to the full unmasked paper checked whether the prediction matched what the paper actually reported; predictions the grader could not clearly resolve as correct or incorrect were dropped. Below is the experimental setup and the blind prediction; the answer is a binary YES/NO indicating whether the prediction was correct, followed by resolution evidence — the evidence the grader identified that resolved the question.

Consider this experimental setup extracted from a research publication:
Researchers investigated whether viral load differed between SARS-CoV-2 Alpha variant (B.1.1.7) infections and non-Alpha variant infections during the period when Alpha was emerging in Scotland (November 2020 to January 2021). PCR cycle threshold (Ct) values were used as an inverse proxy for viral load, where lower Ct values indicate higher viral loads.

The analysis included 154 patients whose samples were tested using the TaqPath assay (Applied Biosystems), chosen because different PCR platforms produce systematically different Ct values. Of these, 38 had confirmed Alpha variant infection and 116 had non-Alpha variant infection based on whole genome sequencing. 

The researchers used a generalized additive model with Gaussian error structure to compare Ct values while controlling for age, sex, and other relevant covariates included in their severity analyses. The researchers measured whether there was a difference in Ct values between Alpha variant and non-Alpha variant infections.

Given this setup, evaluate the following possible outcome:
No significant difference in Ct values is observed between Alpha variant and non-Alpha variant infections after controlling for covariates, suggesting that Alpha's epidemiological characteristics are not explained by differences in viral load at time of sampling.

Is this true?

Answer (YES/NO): NO